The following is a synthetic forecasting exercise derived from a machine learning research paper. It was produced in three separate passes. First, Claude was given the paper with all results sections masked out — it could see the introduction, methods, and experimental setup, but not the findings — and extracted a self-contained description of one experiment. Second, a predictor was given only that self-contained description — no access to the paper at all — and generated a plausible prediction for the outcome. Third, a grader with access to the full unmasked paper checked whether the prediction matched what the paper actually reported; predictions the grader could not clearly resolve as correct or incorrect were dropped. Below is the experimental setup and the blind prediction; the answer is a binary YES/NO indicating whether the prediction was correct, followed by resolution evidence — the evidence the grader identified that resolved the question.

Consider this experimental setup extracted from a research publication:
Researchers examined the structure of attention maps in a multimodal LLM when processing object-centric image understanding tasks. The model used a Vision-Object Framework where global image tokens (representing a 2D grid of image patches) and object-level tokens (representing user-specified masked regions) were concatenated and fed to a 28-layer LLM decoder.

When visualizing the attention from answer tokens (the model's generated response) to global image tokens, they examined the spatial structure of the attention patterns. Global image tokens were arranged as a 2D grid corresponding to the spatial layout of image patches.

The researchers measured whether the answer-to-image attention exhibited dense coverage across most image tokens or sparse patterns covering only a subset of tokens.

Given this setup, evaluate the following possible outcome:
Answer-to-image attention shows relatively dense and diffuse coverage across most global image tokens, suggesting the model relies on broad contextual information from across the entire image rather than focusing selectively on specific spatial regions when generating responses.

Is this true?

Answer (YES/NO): NO